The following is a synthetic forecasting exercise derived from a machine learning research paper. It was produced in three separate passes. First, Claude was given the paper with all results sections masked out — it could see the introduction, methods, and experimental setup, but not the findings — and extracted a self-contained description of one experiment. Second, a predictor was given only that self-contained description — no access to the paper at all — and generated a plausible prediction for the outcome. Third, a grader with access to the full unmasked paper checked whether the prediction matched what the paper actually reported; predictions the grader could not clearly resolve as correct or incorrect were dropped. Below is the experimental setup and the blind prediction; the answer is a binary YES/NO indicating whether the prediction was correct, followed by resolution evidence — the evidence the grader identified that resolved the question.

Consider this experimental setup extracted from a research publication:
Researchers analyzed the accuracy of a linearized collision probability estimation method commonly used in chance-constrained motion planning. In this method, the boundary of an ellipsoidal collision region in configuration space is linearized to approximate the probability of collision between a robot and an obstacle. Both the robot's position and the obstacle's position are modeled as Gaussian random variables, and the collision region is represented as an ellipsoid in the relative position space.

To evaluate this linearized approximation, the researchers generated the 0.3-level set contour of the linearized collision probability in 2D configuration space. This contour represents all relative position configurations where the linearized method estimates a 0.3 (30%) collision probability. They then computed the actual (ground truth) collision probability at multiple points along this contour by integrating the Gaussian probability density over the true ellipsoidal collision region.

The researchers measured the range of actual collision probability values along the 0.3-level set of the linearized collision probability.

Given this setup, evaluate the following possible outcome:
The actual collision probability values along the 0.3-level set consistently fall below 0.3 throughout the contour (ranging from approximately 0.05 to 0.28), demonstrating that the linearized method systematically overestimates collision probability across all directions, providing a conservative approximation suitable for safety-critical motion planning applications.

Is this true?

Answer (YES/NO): NO